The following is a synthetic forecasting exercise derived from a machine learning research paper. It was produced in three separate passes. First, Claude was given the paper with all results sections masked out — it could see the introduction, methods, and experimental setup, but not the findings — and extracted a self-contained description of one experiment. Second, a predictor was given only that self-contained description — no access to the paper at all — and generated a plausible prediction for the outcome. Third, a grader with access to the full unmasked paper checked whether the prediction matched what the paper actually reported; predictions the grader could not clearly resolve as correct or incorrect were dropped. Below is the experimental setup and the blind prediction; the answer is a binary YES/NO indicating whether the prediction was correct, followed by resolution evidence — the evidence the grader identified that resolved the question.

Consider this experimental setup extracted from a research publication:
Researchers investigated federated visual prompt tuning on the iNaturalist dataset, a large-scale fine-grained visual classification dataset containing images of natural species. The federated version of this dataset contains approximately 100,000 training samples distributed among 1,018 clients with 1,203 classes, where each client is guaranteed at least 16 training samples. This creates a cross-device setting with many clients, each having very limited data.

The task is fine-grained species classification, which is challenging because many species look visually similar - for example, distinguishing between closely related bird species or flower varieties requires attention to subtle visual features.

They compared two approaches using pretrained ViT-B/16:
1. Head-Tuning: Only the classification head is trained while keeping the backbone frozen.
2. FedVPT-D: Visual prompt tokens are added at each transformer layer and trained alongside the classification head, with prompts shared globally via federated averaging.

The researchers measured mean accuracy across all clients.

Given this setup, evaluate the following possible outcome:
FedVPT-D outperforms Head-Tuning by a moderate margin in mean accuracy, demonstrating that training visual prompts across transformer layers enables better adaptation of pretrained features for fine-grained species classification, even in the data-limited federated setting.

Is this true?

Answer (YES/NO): YES